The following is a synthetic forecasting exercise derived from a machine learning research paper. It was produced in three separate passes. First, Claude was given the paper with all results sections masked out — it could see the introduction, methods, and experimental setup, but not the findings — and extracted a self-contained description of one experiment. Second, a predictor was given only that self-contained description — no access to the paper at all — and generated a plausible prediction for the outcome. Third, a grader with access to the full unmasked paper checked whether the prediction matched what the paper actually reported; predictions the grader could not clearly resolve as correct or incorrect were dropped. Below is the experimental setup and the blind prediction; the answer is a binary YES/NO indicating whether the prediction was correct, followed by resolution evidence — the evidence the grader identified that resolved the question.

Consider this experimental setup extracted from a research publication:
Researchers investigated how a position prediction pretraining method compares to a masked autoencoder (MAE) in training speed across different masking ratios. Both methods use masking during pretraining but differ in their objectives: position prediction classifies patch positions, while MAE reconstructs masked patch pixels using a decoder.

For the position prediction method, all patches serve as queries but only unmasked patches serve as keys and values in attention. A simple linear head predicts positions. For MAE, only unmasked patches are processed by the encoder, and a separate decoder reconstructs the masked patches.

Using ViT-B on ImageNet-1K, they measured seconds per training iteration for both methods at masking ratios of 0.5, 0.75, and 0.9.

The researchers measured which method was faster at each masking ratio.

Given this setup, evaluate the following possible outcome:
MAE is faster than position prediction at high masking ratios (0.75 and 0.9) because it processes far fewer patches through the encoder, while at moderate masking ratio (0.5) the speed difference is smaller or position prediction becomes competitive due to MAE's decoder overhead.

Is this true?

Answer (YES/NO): NO